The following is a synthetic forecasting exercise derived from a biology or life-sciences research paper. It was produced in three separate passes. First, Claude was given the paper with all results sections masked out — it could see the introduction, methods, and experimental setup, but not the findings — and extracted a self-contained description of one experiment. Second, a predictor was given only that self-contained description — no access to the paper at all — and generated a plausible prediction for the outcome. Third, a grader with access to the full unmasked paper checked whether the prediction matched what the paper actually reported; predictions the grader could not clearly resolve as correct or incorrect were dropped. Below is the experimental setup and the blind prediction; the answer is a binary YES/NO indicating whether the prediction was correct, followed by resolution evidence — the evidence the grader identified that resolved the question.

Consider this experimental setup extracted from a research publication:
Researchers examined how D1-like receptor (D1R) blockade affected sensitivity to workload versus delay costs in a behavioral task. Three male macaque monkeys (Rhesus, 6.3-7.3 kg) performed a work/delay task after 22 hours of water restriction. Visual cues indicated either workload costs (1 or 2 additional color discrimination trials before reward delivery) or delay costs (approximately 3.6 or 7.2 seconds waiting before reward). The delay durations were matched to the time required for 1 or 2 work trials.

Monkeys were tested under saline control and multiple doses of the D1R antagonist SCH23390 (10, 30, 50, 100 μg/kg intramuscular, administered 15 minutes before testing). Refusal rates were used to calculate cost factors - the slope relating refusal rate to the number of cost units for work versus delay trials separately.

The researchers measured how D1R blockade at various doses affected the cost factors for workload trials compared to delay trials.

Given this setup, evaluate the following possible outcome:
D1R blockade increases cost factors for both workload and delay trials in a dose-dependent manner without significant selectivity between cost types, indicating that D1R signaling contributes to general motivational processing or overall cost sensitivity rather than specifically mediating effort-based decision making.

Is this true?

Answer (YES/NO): NO